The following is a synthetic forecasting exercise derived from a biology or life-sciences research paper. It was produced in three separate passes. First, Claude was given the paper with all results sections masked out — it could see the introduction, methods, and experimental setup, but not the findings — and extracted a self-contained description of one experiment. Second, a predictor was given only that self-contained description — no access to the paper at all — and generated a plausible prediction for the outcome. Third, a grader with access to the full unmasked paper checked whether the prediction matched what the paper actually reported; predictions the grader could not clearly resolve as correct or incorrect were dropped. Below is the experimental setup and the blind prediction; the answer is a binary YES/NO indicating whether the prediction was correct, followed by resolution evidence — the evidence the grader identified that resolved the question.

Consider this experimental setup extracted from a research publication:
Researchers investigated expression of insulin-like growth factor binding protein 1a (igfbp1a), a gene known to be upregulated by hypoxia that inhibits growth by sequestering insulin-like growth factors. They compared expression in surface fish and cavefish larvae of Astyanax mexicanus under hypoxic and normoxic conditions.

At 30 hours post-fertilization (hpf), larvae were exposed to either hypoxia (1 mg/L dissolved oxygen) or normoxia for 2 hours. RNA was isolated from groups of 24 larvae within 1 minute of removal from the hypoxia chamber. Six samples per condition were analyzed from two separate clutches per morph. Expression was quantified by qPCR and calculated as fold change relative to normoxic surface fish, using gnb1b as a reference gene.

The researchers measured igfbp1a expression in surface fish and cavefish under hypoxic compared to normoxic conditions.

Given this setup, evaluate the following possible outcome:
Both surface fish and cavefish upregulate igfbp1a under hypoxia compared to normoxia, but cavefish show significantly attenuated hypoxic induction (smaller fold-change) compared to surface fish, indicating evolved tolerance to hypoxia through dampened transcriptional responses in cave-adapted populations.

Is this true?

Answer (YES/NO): NO